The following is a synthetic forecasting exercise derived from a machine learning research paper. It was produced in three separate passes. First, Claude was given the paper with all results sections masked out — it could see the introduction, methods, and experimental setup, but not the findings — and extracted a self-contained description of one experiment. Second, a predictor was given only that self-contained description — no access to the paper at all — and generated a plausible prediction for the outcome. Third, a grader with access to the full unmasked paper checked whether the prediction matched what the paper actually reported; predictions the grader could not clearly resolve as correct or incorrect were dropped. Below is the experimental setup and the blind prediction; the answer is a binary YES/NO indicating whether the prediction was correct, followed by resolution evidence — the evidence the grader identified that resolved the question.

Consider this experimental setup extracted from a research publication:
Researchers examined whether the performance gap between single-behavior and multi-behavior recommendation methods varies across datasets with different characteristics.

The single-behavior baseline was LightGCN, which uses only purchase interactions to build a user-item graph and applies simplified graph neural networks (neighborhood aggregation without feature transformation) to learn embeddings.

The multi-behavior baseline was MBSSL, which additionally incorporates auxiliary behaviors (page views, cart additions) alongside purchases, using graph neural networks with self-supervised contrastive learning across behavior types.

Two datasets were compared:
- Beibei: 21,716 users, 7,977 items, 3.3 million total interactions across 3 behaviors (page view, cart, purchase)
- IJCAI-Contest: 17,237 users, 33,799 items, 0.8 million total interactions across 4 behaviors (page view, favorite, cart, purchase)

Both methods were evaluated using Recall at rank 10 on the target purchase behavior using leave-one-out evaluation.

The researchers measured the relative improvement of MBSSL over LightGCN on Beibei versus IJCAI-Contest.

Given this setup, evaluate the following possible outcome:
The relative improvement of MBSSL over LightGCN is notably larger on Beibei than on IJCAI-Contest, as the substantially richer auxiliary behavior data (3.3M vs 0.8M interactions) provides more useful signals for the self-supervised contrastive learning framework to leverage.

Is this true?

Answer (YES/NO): YES